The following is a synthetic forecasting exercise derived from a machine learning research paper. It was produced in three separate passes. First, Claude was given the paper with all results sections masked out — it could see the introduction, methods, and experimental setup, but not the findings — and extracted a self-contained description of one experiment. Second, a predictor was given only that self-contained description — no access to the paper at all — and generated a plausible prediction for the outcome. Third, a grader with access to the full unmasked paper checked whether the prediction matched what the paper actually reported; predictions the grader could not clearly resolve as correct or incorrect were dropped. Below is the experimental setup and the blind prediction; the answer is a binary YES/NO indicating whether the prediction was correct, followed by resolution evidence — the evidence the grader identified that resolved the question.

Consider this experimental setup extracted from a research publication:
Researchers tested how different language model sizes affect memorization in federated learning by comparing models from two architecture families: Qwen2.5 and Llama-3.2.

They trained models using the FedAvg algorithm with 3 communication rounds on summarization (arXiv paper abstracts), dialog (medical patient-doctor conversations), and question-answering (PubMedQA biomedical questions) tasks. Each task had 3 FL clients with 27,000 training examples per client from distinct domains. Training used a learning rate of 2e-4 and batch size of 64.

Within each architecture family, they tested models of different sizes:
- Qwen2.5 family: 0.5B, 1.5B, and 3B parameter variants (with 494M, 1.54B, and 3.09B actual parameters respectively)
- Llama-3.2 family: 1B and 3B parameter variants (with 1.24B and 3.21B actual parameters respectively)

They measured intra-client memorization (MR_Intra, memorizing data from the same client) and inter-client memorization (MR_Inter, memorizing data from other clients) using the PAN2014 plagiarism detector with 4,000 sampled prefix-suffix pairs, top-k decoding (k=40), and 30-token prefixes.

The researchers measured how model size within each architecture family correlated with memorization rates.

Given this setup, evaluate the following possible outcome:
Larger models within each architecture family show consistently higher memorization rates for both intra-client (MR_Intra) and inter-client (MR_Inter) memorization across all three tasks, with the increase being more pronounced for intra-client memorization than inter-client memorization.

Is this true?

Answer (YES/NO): NO